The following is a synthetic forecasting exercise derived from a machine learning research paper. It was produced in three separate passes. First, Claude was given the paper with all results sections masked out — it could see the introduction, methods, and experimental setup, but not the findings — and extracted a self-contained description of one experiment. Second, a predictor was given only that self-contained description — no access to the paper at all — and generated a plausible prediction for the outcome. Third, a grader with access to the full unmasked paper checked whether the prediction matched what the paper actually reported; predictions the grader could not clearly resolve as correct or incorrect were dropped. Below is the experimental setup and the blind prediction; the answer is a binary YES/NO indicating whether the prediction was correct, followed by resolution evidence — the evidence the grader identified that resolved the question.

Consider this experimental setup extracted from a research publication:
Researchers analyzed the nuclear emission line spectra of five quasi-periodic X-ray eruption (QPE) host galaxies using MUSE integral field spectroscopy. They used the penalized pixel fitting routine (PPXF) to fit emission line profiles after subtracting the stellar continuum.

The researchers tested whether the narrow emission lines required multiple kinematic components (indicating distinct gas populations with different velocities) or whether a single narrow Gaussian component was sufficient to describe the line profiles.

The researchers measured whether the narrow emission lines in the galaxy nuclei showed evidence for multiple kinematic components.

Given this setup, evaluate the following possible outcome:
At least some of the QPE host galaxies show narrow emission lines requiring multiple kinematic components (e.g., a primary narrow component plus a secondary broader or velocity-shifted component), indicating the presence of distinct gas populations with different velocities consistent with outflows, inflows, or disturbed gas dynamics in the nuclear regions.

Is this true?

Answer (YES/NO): NO